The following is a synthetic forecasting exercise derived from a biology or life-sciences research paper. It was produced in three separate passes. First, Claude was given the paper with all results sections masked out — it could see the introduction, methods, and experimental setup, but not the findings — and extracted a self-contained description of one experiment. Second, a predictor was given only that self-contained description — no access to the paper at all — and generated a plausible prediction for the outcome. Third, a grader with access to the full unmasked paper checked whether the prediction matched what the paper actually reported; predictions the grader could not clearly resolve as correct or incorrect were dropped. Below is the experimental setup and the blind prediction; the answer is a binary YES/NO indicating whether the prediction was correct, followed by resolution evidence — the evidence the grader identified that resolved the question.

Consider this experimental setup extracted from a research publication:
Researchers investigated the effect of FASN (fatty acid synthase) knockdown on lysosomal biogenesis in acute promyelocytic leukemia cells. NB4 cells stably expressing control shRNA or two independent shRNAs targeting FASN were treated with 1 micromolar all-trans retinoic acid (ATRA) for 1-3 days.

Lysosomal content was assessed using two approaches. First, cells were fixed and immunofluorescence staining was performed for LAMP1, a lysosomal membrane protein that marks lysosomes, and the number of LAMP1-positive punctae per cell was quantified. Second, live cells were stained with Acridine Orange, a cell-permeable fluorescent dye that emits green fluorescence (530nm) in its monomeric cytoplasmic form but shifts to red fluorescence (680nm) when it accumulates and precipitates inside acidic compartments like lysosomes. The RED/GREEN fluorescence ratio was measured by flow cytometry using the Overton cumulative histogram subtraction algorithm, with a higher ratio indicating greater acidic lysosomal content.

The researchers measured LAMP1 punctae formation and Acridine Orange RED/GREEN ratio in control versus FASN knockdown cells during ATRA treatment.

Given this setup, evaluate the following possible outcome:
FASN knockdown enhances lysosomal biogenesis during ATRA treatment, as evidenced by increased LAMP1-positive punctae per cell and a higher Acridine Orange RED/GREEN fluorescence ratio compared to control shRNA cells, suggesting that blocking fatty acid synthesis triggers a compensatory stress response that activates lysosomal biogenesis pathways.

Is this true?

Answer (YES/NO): NO